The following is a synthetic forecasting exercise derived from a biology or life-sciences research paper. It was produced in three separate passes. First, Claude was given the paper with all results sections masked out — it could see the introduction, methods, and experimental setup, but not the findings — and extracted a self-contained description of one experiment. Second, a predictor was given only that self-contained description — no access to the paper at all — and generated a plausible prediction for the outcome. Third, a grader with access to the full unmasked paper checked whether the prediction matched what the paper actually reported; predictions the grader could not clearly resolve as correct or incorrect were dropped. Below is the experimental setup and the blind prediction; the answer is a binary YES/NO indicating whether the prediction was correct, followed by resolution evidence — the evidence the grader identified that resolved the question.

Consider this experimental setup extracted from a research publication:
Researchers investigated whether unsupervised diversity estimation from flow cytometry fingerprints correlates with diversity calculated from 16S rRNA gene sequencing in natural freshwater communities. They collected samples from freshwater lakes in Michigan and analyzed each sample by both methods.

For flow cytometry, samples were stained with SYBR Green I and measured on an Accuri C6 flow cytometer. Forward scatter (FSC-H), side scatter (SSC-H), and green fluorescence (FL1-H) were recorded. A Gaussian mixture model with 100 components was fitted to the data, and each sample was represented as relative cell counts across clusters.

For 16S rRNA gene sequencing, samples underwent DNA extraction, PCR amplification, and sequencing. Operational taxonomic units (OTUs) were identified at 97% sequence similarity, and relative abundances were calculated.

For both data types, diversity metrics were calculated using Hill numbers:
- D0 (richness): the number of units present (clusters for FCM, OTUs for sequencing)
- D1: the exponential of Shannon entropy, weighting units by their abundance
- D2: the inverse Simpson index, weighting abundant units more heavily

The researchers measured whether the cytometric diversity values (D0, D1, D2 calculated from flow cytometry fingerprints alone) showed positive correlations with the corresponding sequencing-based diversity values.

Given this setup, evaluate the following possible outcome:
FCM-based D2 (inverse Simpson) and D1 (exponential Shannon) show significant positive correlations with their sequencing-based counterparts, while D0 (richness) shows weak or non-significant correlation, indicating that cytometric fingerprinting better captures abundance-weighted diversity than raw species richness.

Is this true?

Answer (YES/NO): NO